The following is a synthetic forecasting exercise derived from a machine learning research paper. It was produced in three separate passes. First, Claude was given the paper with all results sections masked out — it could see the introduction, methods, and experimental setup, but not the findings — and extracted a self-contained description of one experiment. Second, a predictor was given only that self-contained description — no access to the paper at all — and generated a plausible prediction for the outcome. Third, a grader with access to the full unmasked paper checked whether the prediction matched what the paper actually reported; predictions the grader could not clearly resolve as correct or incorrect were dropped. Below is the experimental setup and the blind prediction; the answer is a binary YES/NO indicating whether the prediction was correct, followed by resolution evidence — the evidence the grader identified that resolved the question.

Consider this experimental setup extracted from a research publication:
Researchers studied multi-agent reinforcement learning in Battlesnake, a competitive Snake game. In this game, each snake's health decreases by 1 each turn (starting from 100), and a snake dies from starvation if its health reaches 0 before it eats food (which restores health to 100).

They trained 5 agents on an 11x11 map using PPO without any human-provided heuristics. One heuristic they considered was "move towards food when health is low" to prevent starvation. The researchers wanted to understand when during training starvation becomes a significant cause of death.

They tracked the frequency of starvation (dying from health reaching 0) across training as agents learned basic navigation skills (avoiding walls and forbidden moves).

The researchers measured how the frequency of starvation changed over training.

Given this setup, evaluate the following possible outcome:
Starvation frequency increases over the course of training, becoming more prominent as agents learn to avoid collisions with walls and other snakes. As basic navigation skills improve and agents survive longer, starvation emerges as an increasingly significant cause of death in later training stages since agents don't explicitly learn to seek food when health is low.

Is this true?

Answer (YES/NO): YES